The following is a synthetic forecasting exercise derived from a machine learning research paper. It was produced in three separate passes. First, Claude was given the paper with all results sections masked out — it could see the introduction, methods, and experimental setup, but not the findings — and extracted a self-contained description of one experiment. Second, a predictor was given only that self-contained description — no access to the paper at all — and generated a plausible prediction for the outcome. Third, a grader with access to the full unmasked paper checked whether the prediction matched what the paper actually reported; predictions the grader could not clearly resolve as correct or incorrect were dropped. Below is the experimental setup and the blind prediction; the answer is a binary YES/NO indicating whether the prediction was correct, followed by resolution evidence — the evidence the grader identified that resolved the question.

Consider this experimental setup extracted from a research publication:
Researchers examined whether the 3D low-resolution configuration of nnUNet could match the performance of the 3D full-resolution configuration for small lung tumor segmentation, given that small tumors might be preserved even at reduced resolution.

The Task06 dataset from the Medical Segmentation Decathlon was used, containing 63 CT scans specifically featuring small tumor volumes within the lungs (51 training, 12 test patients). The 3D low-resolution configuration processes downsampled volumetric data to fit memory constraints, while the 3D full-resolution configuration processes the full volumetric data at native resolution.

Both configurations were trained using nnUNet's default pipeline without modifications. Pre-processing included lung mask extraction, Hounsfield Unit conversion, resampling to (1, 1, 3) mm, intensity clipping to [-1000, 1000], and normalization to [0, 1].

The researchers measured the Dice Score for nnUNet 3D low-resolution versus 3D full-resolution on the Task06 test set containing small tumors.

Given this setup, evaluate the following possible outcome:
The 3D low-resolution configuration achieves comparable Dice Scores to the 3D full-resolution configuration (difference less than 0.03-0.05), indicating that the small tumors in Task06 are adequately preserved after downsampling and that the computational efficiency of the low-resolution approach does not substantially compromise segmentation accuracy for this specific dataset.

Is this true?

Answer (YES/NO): YES